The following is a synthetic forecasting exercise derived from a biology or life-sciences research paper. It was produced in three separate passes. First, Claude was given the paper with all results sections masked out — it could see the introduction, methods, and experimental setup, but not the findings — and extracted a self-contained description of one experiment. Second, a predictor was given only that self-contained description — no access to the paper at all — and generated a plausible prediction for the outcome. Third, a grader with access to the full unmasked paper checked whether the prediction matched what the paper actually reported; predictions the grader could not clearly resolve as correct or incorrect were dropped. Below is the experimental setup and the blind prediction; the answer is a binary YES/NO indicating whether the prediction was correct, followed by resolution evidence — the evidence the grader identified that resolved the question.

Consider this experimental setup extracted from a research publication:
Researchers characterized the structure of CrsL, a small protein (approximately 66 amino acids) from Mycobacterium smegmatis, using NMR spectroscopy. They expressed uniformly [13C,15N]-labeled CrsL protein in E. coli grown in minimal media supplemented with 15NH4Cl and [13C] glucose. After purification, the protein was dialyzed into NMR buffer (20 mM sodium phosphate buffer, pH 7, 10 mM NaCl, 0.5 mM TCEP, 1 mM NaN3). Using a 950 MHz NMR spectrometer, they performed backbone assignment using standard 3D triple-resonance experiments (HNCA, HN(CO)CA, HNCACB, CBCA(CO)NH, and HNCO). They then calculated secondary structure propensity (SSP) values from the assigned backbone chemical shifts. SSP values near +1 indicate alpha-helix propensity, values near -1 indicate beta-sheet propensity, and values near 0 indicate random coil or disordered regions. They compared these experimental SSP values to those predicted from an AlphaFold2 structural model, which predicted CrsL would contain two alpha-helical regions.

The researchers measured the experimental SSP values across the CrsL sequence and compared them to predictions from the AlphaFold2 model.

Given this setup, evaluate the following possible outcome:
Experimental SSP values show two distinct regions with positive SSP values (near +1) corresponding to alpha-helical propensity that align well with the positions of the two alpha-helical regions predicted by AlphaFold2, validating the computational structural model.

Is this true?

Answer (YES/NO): NO